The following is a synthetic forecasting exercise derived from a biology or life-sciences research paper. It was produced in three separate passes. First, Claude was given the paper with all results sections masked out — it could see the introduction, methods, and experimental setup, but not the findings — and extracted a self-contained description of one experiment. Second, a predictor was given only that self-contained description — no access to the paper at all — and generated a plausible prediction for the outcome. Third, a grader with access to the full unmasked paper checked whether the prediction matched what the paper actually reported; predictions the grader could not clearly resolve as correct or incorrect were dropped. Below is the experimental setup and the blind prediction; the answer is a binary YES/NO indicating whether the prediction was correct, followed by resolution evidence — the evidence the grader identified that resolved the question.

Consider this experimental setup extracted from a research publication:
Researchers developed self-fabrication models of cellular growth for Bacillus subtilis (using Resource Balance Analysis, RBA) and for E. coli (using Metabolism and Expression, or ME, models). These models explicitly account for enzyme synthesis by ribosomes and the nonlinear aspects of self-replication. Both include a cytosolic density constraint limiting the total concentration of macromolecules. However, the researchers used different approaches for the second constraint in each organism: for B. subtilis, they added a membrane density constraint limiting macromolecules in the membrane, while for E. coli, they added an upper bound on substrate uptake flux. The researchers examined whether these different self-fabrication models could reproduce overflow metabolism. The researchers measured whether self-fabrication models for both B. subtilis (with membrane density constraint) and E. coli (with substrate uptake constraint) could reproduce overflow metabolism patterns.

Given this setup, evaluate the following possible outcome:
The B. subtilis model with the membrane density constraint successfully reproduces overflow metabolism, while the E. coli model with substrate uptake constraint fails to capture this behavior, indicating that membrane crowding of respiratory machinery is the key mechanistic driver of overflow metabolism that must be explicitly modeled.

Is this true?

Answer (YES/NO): NO